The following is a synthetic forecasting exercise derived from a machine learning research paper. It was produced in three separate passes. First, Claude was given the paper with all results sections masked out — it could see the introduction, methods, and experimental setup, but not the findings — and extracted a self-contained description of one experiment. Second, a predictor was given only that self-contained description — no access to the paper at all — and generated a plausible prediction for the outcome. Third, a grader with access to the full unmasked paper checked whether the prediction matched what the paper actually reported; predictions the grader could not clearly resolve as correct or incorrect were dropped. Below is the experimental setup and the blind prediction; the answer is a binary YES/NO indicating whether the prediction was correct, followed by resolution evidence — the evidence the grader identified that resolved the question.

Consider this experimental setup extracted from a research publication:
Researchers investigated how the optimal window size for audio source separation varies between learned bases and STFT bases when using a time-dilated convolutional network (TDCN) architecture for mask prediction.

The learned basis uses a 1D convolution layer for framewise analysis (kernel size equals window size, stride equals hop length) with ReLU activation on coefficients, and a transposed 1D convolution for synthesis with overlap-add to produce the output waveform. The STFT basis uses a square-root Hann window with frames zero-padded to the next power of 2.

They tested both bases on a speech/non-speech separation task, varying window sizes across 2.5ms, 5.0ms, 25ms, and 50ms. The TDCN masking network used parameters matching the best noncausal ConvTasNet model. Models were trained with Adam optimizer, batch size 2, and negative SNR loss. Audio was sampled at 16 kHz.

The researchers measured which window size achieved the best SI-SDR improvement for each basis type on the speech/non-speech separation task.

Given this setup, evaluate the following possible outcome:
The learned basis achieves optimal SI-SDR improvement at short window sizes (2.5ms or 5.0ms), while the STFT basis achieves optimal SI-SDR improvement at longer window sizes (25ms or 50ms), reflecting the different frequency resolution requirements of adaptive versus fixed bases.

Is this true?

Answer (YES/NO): YES